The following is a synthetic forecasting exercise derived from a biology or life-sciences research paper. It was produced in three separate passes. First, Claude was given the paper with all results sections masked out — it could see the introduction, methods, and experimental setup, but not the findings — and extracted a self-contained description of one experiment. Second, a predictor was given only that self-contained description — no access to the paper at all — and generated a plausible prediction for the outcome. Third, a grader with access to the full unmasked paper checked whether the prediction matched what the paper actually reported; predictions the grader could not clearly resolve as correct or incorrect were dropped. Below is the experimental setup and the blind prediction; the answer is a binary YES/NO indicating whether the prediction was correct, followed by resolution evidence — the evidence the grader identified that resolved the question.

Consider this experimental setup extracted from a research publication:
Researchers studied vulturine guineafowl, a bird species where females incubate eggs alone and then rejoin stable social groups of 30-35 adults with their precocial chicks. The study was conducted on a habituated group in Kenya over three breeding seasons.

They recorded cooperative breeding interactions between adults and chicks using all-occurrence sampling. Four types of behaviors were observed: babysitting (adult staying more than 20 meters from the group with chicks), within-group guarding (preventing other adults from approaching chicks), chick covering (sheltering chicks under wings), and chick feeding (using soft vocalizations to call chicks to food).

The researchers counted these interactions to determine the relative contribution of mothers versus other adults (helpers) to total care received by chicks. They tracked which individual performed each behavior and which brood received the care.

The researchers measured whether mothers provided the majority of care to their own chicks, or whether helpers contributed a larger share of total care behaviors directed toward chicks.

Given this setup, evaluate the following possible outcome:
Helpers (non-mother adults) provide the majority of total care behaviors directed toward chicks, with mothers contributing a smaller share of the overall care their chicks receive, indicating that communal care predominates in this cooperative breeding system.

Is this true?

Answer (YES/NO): YES